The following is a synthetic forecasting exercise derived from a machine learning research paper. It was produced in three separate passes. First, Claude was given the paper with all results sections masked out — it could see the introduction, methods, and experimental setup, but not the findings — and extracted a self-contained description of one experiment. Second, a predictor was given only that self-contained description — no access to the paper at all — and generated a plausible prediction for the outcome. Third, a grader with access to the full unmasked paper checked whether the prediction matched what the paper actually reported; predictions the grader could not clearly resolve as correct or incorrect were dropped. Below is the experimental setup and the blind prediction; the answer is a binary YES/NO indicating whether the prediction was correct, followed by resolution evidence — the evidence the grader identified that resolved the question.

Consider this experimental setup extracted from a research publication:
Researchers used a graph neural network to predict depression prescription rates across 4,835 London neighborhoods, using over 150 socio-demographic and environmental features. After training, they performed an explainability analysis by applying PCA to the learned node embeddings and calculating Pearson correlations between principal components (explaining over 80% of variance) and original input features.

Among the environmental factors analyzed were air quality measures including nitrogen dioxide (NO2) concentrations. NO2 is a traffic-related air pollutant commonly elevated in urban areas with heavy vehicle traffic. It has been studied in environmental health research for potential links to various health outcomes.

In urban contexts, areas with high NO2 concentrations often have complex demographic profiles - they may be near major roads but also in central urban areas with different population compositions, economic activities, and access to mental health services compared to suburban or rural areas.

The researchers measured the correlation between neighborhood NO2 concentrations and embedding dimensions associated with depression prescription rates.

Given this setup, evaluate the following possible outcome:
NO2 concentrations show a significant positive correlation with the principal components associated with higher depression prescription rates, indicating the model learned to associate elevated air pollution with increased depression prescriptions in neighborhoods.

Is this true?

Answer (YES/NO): NO